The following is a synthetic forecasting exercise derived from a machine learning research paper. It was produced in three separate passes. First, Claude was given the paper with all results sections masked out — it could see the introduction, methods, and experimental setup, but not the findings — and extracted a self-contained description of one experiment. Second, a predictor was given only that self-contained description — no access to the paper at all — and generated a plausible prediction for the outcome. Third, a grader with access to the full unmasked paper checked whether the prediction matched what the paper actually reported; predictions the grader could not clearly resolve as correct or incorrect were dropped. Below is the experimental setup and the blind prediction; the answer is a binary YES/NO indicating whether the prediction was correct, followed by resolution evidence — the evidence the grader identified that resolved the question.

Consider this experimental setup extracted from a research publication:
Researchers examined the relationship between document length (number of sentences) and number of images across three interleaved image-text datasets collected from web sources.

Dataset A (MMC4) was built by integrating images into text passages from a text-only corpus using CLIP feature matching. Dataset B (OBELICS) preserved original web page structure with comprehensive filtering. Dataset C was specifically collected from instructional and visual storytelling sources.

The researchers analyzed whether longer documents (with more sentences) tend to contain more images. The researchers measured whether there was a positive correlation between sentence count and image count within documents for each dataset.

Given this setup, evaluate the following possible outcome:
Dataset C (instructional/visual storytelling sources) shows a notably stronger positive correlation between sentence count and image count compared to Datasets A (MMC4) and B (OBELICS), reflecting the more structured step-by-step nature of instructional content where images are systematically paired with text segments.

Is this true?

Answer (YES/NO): YES